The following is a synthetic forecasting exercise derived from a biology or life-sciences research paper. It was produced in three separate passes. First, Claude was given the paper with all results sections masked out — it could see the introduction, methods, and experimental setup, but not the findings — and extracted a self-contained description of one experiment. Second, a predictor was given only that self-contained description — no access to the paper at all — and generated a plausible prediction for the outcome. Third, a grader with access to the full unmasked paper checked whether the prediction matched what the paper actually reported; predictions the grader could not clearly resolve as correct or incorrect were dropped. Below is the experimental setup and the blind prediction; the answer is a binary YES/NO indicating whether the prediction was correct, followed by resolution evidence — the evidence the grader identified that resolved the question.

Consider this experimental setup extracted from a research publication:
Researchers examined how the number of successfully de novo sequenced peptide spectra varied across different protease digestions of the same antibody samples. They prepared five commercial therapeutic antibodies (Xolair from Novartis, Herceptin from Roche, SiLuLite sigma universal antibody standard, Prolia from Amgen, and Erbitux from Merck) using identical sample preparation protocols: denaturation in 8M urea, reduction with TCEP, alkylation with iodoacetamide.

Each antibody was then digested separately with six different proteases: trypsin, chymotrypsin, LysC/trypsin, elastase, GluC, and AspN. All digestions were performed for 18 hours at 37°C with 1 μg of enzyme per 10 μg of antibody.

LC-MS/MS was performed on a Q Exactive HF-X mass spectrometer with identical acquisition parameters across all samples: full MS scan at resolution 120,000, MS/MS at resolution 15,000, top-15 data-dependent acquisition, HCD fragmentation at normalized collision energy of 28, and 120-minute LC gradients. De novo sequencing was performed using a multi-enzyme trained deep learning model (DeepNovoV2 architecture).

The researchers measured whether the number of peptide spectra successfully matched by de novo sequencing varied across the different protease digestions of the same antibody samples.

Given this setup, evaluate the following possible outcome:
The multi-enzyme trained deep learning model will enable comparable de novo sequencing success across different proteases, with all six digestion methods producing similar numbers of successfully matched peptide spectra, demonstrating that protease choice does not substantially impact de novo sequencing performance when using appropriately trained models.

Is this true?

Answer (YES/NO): NO